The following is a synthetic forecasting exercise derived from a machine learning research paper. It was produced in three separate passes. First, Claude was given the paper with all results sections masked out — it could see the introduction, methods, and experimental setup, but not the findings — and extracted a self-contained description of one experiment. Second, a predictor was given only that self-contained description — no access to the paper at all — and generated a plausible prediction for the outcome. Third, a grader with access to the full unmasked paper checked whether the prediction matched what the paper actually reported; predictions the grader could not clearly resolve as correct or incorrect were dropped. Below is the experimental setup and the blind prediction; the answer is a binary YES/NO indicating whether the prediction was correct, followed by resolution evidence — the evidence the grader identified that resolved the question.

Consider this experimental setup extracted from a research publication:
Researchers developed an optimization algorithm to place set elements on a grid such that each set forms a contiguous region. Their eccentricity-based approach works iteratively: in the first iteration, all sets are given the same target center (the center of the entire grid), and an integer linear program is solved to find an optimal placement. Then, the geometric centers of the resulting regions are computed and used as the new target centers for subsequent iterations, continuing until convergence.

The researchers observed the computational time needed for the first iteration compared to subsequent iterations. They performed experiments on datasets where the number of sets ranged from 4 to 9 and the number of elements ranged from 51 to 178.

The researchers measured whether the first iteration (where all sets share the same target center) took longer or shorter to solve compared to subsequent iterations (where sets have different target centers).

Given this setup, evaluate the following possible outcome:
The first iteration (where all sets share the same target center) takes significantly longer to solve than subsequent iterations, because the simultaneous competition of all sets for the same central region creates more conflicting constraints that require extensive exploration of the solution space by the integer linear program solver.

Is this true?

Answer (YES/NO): NO